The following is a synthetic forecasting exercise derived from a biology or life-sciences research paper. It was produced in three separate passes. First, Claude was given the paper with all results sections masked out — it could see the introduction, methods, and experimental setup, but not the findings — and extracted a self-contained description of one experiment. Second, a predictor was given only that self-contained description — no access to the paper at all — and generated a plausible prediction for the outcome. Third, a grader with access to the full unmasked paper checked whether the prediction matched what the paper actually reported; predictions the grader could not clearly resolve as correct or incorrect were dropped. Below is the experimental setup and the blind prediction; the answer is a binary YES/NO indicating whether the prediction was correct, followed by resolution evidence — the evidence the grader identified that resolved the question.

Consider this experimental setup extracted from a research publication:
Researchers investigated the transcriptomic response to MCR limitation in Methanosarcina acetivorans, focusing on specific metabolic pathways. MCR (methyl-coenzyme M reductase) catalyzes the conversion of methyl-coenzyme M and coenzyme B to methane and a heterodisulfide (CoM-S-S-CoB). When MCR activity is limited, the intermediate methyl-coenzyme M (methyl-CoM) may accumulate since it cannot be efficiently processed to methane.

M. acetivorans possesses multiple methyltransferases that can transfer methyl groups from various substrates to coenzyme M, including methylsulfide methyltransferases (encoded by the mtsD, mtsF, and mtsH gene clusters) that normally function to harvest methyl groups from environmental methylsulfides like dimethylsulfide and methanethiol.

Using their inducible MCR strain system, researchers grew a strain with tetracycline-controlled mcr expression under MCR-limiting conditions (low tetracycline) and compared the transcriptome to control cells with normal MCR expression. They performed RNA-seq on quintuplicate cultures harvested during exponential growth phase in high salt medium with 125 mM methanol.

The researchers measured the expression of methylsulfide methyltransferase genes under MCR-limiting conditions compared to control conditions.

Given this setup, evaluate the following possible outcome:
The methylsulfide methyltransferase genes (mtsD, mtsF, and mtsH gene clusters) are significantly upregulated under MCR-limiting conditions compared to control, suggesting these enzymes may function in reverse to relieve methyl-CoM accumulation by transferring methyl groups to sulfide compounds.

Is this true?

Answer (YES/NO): NO